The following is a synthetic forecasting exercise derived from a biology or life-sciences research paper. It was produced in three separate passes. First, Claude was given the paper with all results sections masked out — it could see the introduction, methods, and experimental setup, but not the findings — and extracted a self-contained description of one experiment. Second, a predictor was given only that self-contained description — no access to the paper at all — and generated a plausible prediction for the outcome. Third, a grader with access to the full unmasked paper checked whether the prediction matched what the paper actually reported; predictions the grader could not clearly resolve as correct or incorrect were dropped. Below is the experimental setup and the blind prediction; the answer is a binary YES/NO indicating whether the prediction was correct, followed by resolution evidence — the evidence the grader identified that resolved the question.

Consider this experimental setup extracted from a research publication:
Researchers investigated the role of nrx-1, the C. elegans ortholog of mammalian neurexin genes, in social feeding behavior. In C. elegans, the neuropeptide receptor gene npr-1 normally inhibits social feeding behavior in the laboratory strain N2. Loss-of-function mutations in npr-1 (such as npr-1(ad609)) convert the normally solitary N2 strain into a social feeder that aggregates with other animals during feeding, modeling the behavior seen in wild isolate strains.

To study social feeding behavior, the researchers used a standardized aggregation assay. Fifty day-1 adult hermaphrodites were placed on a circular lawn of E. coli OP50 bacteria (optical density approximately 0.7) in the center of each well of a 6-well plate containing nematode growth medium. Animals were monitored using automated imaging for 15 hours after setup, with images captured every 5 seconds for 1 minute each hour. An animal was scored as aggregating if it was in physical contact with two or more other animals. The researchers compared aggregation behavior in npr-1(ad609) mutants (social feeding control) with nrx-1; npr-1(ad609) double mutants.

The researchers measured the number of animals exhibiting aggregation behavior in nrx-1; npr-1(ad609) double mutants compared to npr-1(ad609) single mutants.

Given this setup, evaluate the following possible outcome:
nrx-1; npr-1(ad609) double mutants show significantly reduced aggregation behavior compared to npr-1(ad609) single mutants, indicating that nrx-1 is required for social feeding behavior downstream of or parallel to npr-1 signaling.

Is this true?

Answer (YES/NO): YES